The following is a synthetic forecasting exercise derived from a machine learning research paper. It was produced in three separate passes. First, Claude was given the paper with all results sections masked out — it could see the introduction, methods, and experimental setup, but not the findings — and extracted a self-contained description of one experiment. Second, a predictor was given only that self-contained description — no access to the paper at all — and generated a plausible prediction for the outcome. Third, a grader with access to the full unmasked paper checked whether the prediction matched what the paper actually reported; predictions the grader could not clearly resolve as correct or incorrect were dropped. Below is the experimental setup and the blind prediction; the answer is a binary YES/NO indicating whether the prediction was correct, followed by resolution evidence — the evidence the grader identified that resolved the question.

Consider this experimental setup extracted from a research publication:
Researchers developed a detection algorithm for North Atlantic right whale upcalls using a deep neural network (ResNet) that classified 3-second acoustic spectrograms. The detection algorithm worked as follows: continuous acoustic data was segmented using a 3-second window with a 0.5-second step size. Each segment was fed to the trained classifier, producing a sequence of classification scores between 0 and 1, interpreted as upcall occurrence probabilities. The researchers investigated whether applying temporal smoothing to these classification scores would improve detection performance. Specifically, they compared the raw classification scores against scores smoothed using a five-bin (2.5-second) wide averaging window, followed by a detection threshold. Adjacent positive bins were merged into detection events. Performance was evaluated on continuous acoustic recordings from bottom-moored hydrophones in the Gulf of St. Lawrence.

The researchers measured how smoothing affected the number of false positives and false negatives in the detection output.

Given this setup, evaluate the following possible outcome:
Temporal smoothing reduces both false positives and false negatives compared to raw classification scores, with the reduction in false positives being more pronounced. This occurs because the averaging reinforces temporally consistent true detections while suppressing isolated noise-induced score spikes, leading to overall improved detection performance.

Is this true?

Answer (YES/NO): NO